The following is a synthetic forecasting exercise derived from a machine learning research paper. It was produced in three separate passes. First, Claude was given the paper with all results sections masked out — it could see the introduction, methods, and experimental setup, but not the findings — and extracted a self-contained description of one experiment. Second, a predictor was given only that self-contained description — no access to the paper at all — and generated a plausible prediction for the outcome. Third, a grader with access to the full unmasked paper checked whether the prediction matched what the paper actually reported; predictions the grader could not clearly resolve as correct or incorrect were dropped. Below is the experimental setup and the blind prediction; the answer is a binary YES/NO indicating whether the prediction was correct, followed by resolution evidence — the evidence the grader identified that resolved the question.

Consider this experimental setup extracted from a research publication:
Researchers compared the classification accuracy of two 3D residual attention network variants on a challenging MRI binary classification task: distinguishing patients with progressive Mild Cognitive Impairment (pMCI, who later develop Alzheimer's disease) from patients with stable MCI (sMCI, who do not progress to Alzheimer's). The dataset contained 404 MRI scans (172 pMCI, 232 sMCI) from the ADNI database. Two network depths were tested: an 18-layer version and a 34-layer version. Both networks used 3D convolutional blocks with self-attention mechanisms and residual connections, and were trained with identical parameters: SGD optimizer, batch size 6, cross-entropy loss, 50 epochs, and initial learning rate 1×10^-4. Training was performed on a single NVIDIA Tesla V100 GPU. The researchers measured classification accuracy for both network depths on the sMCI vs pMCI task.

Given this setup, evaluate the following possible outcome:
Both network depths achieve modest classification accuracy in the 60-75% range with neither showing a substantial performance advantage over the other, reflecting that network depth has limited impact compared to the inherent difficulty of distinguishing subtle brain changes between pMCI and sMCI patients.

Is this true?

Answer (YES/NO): NO